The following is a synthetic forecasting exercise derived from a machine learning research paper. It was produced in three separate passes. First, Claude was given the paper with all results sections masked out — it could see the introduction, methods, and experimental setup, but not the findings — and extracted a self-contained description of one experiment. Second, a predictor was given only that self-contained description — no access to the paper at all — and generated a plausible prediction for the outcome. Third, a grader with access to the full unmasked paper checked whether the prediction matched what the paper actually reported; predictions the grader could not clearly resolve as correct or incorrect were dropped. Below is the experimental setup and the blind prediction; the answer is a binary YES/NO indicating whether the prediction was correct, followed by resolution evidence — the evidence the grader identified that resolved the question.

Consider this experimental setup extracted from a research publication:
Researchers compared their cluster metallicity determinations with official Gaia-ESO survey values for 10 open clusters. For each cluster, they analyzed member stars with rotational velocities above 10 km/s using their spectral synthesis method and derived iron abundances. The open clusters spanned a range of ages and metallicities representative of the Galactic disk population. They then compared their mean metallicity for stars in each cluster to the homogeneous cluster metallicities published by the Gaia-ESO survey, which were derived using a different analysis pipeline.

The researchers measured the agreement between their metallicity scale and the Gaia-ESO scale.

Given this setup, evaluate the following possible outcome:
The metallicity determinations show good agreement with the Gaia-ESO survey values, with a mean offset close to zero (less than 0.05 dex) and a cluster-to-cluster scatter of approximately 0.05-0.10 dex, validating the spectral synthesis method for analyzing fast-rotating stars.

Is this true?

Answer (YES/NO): YES